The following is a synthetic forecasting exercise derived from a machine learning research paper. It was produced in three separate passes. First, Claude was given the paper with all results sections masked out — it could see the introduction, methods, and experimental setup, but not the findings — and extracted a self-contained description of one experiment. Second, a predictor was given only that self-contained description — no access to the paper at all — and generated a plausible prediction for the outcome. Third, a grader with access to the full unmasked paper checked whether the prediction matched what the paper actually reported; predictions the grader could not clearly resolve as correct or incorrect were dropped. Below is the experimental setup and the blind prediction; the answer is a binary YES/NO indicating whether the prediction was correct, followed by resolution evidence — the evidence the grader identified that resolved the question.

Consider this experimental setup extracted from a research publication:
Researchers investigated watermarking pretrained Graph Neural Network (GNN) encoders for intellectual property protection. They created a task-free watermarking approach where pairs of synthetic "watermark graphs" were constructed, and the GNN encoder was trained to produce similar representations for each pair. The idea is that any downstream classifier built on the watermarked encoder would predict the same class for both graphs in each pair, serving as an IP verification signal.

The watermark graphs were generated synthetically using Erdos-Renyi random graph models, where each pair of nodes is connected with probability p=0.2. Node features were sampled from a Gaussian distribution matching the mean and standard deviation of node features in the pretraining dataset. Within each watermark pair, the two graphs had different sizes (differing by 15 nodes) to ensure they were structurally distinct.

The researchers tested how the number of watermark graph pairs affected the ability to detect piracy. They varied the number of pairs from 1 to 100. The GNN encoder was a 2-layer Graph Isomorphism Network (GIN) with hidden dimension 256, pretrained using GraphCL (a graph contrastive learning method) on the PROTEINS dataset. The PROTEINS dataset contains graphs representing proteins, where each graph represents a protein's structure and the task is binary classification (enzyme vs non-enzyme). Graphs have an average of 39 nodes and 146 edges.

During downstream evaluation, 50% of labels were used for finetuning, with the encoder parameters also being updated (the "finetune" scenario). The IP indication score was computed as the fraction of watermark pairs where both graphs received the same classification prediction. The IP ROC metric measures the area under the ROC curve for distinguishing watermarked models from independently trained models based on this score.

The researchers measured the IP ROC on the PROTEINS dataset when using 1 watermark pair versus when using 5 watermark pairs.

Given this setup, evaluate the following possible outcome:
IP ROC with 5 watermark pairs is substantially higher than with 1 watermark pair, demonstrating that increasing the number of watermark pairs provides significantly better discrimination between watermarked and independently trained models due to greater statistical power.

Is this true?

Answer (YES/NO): YES